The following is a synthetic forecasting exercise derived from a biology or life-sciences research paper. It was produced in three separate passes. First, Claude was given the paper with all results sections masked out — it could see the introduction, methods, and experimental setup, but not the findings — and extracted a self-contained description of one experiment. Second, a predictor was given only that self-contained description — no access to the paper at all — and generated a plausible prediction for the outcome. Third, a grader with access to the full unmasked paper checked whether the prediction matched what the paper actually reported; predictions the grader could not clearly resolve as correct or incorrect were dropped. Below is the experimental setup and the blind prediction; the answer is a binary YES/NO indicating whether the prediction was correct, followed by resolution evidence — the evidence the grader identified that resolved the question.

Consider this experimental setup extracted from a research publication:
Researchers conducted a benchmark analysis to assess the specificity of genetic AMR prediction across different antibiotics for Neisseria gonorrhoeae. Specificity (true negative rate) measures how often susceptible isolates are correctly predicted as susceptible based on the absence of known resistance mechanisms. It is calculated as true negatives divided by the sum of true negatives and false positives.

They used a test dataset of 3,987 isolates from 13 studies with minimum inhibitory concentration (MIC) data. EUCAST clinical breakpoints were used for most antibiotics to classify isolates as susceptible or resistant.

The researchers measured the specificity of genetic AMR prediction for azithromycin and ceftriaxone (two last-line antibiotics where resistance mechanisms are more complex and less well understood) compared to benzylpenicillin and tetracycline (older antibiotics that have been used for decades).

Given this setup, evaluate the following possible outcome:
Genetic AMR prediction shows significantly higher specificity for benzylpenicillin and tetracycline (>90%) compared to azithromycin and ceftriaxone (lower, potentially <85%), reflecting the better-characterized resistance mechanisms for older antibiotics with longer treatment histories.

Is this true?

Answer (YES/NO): NO